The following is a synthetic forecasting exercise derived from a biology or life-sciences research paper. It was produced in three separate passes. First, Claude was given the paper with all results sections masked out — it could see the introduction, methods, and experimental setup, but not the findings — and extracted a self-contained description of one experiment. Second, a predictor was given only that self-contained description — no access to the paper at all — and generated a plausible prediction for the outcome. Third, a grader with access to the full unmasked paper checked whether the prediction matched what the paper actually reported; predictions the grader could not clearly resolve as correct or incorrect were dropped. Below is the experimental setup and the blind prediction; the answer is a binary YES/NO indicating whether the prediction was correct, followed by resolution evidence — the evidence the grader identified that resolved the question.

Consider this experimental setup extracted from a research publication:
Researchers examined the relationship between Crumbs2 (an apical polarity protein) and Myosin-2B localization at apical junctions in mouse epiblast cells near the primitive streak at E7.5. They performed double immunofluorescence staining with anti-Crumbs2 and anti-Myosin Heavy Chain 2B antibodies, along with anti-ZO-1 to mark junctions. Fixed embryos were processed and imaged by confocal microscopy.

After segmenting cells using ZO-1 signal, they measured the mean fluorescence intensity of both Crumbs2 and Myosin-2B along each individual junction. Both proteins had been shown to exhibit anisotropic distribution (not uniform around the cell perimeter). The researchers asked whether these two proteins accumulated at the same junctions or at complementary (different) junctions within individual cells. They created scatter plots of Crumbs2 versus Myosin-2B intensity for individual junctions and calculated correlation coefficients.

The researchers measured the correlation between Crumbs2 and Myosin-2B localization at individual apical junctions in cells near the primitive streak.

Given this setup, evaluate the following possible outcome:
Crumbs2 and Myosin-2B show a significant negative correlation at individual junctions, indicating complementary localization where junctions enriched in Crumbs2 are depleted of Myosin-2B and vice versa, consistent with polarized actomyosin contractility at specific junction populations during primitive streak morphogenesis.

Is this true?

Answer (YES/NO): NO